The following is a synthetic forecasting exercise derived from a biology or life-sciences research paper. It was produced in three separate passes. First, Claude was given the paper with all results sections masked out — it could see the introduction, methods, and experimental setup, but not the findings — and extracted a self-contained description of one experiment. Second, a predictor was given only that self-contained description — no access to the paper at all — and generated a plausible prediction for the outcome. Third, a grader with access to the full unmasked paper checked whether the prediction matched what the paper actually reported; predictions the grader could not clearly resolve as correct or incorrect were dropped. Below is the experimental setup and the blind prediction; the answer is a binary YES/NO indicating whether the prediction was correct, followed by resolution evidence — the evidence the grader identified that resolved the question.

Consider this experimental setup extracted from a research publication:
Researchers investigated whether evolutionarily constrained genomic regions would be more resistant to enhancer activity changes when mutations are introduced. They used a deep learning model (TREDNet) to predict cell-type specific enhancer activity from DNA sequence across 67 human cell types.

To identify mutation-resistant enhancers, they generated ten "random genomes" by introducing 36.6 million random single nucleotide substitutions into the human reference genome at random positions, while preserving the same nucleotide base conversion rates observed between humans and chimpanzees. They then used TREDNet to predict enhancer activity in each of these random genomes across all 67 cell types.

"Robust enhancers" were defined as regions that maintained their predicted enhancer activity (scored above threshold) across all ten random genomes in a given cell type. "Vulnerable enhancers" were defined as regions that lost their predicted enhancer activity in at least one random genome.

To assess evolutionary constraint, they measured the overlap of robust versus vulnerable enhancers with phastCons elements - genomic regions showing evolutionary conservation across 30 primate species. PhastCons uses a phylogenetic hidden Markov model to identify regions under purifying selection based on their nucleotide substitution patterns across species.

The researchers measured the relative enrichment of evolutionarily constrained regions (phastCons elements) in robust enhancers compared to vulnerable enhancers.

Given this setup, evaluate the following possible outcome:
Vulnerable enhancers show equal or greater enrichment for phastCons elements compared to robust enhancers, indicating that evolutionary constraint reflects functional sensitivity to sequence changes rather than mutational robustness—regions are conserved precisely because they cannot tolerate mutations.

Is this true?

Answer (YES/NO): NO